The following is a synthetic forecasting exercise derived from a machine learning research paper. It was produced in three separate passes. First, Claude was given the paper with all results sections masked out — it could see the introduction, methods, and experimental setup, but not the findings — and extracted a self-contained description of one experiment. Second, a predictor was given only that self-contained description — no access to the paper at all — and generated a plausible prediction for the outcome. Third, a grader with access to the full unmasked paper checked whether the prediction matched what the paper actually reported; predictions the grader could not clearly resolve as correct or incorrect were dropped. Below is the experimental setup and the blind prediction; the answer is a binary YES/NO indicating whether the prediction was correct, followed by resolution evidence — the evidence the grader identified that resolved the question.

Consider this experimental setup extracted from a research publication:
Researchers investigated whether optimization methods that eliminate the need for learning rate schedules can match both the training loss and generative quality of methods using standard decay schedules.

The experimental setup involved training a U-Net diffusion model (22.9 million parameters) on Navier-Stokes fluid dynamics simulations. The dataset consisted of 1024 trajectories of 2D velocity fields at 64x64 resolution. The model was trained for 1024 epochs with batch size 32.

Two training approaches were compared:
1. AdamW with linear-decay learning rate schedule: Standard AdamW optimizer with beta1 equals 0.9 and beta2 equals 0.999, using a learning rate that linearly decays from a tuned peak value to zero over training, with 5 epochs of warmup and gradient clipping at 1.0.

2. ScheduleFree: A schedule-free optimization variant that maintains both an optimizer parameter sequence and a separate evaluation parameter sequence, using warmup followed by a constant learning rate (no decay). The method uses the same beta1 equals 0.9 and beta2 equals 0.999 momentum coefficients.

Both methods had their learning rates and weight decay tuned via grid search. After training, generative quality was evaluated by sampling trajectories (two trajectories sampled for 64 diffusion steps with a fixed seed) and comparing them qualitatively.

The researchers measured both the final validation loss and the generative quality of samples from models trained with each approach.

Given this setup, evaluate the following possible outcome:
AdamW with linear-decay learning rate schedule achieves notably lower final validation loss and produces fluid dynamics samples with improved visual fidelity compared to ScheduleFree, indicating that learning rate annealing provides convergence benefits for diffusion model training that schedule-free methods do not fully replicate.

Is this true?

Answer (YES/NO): NO